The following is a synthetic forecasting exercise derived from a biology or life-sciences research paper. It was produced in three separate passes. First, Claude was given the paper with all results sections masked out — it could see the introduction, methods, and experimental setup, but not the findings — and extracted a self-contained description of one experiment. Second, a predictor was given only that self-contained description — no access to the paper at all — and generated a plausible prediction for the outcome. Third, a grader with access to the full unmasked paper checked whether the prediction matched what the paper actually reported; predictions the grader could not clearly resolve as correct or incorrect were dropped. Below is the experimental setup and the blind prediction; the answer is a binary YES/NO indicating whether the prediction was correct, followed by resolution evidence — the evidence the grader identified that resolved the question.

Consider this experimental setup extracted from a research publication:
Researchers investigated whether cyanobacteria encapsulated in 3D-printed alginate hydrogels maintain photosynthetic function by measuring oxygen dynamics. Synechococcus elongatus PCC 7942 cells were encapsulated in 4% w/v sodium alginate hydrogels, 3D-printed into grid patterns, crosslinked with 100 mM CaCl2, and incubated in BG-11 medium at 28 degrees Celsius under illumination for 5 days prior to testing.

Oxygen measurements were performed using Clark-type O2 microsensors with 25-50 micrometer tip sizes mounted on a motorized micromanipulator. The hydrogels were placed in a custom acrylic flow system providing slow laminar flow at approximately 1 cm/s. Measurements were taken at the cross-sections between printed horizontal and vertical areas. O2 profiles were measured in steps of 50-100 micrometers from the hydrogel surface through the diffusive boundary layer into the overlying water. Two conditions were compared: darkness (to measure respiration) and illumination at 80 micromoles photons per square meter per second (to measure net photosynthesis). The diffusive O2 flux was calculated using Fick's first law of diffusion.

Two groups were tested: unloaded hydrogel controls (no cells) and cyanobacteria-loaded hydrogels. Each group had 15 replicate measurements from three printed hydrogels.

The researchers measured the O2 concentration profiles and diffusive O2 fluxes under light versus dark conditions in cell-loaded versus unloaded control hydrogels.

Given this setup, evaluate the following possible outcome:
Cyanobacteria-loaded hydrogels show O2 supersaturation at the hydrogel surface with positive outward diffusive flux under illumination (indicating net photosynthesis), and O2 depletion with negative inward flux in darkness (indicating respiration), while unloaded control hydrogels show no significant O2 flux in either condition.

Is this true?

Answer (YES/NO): NO